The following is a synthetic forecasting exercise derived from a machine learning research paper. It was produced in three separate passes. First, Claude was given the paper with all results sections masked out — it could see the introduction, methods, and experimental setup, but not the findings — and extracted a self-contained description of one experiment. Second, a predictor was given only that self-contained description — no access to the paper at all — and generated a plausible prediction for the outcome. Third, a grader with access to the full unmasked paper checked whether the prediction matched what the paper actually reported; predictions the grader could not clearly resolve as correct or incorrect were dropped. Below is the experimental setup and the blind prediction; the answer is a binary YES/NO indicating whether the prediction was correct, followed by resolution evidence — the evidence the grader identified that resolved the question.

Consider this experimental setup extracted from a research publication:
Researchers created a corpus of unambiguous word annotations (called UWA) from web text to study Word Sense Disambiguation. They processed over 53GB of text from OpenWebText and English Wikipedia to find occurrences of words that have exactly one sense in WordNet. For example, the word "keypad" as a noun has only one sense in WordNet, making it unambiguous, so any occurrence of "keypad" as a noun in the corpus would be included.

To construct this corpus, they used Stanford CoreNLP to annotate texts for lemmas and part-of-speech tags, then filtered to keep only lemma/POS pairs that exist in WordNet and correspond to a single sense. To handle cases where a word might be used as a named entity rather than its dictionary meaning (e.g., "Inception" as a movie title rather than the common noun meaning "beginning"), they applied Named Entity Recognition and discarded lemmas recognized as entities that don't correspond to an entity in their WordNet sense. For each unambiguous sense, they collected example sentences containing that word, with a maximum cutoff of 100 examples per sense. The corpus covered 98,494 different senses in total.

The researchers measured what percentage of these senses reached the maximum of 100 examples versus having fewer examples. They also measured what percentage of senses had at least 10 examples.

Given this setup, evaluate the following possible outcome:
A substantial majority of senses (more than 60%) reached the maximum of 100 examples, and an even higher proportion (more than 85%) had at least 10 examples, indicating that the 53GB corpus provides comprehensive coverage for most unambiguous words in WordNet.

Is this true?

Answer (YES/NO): NO